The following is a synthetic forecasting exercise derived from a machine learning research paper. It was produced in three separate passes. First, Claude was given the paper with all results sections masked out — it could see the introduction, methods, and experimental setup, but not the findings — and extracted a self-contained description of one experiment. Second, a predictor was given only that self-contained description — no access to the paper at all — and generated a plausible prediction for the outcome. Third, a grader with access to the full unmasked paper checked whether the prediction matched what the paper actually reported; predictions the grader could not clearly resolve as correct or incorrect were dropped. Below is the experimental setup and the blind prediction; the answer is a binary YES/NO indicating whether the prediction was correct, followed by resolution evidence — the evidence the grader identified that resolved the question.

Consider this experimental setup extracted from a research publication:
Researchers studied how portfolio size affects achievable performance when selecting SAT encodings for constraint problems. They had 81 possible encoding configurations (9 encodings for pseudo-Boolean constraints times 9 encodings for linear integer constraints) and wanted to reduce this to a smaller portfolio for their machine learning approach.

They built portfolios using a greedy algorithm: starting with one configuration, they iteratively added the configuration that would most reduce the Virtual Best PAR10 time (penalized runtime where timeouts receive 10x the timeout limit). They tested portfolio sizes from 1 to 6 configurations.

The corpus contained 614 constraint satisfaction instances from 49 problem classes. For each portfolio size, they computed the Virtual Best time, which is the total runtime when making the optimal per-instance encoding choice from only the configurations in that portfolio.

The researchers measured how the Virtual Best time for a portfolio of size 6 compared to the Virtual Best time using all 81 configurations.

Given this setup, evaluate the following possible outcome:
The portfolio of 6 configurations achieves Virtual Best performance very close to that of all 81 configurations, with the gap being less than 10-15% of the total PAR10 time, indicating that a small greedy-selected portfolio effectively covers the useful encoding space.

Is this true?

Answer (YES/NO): NO